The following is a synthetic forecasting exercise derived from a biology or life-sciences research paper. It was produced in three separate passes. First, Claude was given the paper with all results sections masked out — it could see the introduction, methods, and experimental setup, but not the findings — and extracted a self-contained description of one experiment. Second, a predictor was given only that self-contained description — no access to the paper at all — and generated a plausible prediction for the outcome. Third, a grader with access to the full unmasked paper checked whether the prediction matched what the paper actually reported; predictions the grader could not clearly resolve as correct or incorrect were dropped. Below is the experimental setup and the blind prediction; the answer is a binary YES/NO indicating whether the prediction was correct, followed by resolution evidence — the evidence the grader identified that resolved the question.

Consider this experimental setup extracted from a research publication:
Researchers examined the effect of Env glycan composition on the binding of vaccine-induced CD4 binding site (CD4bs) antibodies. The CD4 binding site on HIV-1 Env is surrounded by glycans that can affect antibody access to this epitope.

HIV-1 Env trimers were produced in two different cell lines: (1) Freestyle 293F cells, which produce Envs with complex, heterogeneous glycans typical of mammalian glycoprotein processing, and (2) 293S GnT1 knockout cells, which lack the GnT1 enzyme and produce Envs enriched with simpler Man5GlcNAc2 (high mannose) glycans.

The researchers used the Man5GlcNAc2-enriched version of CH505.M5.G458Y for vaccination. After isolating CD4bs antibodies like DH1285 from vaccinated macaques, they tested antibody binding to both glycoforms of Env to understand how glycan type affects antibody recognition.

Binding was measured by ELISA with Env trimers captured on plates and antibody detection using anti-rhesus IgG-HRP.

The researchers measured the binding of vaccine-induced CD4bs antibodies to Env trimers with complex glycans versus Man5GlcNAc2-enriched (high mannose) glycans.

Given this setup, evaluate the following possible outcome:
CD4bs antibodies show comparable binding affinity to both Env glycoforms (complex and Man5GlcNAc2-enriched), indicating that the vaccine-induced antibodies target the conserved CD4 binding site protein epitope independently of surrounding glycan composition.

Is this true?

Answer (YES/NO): NO